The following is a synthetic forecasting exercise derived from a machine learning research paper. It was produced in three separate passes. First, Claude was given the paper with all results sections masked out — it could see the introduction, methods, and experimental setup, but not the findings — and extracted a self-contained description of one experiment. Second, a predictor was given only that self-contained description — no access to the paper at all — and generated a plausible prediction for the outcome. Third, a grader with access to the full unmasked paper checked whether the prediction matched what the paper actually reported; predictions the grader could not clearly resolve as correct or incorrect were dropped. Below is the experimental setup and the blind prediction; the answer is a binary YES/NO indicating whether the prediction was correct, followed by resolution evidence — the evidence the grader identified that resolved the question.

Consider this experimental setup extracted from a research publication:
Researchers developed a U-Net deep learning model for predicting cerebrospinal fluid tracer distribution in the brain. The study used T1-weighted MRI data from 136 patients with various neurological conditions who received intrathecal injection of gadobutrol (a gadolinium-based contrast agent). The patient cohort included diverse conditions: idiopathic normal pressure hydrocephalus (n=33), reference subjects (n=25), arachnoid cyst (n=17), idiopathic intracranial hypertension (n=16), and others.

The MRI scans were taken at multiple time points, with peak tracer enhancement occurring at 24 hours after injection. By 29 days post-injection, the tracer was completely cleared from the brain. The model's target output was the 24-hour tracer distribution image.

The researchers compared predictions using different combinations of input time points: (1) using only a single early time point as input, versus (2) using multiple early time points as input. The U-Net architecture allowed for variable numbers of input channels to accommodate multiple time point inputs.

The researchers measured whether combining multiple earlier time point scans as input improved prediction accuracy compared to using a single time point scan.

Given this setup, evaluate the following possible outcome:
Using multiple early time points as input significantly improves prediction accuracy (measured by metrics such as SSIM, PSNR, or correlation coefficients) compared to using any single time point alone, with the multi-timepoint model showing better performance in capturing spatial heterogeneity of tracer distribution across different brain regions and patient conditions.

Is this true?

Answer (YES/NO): NO